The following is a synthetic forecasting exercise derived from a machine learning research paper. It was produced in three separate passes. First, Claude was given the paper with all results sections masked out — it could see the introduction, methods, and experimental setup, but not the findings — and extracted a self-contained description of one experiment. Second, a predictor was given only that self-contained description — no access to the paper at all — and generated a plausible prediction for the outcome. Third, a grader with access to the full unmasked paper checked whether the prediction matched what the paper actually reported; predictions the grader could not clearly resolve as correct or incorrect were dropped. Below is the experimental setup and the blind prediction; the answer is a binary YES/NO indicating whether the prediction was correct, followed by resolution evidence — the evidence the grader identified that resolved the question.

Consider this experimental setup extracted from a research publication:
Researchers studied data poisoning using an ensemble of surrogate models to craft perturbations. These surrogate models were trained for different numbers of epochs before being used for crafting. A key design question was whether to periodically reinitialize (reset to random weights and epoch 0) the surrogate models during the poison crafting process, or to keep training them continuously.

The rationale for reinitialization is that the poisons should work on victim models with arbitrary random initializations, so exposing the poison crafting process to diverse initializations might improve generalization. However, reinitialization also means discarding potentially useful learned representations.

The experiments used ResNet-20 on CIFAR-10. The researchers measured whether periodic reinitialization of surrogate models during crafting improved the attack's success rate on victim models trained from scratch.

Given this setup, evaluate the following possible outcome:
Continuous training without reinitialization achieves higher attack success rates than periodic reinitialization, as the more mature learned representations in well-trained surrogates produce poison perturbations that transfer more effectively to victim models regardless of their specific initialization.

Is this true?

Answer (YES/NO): NO